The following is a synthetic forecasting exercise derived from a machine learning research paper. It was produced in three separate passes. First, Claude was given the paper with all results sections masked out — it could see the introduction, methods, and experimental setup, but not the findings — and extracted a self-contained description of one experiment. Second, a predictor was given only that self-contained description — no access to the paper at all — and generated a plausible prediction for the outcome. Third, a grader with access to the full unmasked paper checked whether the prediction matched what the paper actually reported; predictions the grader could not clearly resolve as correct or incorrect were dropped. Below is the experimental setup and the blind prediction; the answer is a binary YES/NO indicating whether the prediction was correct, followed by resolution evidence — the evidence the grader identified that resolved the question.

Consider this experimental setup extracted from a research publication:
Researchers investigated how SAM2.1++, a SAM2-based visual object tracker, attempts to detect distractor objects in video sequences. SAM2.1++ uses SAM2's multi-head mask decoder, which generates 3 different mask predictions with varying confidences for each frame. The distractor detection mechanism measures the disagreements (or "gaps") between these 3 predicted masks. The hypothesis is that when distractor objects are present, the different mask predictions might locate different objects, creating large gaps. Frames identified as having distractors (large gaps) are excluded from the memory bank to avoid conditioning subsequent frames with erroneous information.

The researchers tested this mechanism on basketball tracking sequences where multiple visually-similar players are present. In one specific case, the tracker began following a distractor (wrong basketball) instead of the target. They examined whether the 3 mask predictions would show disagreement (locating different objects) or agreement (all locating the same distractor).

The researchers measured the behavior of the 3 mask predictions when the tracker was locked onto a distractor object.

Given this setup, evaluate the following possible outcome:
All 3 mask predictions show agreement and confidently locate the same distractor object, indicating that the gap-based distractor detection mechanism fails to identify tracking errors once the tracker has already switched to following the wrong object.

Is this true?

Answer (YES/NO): YES